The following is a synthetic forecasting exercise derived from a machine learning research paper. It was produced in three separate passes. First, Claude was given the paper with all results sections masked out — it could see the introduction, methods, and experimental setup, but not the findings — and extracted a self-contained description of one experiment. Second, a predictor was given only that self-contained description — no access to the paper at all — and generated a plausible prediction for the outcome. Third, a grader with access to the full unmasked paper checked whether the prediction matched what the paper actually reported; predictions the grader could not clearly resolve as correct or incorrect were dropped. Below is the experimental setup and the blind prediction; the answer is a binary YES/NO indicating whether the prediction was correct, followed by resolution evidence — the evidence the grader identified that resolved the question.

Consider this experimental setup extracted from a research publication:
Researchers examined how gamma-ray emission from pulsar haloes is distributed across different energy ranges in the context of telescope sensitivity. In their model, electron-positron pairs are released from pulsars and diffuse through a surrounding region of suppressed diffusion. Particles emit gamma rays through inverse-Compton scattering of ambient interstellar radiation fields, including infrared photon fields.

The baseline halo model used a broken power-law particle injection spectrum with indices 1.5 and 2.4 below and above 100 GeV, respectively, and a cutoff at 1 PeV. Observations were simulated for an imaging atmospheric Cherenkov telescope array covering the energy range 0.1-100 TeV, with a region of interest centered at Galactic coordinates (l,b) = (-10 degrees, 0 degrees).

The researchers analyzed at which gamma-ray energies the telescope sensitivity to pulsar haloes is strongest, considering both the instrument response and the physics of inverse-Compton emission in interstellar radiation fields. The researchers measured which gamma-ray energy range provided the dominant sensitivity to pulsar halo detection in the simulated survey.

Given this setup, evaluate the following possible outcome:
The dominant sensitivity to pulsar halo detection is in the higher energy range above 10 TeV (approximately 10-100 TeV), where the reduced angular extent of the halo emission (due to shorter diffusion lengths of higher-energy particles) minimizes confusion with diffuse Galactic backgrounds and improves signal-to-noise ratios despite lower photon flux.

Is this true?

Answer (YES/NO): NO